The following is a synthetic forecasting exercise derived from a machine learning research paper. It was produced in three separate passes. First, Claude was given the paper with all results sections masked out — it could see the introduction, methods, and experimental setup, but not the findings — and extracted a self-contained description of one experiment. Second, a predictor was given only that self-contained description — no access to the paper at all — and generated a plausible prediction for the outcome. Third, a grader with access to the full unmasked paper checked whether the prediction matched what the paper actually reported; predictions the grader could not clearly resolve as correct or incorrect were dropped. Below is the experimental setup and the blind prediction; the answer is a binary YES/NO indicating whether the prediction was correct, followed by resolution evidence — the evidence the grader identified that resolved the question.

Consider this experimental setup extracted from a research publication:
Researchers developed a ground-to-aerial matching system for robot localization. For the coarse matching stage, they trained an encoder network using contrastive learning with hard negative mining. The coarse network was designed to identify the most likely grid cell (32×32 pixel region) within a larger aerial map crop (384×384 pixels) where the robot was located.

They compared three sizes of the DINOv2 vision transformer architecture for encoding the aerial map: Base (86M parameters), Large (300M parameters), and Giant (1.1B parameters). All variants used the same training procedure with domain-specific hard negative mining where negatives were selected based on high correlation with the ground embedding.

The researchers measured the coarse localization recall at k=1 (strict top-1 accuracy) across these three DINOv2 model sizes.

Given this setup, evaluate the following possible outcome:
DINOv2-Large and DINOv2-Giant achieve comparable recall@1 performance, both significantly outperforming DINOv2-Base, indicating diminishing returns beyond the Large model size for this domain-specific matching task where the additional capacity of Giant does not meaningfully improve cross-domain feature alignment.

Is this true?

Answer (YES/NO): NO